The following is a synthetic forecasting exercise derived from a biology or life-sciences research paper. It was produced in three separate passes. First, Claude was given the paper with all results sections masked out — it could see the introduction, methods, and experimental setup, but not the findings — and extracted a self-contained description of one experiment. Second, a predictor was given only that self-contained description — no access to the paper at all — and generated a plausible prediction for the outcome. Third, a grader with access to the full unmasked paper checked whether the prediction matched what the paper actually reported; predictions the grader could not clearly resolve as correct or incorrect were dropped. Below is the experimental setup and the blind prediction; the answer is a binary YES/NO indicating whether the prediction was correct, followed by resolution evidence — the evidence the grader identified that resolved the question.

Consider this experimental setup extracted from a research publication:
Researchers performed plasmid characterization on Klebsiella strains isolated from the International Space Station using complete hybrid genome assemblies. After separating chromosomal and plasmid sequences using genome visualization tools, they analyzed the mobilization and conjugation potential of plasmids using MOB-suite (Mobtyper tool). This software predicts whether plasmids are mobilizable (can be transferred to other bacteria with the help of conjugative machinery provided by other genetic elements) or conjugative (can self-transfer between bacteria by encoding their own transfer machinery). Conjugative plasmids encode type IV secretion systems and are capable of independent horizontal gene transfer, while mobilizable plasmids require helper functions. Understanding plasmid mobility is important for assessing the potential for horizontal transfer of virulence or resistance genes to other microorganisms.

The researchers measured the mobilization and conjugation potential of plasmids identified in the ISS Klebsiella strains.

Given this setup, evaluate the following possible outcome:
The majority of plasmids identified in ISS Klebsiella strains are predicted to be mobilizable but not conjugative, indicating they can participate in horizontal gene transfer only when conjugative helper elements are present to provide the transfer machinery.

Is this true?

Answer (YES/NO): NO